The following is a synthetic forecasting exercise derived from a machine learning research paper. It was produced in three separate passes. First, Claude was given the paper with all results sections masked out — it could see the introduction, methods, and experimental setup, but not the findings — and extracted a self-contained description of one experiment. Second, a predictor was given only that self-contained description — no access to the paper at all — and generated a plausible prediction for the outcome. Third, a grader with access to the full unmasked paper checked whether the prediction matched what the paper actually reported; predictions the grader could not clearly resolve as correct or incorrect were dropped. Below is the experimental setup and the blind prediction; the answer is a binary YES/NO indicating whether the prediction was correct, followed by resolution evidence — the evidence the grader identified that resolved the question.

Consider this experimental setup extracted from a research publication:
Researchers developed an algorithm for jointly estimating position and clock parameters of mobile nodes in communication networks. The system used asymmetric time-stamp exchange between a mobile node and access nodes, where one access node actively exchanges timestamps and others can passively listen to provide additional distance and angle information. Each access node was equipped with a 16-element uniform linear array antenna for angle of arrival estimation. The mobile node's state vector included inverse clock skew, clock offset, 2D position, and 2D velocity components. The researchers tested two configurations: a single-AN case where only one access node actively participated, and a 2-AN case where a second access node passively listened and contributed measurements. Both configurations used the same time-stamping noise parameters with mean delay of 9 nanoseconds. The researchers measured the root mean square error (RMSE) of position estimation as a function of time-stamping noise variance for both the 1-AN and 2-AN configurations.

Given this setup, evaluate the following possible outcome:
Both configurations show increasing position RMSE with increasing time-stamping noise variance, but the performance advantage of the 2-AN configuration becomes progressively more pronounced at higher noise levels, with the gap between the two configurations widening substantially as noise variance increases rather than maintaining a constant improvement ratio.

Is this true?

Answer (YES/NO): NO